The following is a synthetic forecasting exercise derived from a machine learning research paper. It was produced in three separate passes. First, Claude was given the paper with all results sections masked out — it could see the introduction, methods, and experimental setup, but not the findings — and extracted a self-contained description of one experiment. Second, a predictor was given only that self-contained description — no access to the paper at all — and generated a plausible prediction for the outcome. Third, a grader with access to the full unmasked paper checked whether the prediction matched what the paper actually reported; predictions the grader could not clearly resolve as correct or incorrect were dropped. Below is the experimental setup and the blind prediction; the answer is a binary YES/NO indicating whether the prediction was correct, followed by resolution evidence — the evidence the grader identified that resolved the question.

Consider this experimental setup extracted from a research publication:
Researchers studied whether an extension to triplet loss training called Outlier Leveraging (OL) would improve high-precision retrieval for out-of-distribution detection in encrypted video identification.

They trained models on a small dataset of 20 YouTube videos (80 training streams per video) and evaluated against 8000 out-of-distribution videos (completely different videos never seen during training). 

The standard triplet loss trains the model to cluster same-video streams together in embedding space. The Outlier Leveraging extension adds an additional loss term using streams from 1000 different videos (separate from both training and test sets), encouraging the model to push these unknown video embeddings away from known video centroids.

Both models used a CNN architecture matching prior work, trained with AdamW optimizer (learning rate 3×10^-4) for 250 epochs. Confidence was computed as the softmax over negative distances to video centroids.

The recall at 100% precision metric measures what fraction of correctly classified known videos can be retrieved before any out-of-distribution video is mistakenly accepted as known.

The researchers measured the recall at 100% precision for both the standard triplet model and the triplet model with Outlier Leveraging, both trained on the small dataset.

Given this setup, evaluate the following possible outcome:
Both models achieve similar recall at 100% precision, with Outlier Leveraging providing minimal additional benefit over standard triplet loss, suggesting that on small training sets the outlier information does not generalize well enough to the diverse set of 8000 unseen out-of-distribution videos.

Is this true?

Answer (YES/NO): NO